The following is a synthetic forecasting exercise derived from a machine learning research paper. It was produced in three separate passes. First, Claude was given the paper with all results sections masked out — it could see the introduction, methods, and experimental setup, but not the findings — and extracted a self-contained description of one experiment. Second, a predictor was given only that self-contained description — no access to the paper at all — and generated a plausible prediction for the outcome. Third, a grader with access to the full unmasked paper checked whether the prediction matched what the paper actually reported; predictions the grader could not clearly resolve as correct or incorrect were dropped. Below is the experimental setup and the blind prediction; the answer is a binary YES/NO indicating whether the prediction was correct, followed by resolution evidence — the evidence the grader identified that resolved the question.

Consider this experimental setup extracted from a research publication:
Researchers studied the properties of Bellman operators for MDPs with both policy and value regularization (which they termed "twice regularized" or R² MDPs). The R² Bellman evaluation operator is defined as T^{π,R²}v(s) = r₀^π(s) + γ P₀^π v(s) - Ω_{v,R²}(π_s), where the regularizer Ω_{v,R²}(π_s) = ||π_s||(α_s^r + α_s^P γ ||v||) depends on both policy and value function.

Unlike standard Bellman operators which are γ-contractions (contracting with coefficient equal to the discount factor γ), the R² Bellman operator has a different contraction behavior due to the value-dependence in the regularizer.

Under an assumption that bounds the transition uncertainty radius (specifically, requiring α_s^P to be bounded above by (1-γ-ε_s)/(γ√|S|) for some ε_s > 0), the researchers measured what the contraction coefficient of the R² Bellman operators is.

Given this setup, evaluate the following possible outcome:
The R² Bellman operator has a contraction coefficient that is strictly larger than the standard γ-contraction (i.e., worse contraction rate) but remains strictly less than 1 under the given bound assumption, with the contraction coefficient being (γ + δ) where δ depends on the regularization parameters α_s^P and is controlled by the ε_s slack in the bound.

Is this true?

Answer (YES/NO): NO